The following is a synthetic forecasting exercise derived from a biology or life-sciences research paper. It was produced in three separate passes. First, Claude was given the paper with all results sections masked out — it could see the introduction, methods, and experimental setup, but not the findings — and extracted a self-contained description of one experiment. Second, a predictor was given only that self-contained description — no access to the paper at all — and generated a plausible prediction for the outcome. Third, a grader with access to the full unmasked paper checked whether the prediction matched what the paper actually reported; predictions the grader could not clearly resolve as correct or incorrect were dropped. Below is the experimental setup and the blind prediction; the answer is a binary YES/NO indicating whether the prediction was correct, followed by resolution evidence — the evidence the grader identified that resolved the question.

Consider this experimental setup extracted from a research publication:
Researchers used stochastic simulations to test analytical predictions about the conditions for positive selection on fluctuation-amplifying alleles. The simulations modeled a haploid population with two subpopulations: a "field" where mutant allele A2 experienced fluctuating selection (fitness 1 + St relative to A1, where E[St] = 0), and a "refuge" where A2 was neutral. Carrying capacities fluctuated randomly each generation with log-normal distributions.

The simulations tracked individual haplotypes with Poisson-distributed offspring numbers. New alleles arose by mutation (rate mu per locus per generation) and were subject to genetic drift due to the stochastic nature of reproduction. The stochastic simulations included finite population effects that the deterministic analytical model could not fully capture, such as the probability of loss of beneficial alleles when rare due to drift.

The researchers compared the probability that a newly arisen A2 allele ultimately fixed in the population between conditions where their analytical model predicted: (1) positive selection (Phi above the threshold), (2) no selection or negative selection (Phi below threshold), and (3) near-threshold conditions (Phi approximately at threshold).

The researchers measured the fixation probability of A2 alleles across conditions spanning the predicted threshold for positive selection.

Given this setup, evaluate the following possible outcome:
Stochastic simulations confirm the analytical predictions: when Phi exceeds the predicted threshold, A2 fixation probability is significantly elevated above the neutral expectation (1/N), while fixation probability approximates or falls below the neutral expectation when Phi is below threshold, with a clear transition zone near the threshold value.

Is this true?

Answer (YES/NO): YES